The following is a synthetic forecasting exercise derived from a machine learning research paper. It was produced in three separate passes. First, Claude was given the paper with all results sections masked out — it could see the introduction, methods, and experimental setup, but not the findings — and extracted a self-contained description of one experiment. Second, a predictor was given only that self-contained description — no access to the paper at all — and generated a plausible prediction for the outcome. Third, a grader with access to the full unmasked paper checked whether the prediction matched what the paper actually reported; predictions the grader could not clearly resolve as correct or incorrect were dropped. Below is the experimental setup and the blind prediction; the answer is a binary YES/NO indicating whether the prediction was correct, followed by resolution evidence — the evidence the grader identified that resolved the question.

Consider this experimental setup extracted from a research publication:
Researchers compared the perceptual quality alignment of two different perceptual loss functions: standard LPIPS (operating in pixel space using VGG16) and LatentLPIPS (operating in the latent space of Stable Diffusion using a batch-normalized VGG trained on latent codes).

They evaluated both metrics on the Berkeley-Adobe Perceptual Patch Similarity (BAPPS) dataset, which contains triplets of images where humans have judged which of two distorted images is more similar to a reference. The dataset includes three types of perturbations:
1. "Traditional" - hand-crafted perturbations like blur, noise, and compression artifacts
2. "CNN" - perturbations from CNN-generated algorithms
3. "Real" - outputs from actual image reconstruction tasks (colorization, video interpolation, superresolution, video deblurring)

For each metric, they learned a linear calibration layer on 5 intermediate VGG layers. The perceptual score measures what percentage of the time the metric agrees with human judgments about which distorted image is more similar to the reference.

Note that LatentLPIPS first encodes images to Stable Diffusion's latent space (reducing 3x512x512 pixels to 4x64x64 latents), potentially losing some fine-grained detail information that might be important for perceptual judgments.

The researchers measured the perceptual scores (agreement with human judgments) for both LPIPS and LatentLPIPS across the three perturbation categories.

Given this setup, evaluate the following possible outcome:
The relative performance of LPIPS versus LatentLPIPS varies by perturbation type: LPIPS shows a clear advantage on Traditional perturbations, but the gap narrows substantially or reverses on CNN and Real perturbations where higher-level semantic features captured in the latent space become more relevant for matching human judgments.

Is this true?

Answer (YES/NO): NO